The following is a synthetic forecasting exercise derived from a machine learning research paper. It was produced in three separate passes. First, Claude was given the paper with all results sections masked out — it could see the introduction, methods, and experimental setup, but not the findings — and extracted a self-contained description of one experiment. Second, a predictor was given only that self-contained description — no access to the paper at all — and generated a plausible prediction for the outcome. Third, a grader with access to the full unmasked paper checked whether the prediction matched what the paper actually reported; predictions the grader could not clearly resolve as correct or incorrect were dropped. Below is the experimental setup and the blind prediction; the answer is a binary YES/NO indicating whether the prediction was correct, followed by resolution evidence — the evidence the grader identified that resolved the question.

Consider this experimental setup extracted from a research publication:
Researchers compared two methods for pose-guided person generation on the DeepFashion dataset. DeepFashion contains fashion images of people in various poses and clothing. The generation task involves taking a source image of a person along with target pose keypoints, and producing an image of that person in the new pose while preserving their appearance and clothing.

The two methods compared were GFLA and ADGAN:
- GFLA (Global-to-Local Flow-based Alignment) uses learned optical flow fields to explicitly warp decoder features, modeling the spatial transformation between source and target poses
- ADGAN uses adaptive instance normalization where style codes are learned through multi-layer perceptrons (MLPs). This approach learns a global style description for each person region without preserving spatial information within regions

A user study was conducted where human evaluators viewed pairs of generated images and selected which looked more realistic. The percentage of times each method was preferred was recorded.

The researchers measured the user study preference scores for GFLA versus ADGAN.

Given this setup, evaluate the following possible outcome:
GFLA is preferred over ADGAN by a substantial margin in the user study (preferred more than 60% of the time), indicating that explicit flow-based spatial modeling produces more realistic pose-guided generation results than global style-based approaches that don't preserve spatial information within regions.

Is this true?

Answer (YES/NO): NO